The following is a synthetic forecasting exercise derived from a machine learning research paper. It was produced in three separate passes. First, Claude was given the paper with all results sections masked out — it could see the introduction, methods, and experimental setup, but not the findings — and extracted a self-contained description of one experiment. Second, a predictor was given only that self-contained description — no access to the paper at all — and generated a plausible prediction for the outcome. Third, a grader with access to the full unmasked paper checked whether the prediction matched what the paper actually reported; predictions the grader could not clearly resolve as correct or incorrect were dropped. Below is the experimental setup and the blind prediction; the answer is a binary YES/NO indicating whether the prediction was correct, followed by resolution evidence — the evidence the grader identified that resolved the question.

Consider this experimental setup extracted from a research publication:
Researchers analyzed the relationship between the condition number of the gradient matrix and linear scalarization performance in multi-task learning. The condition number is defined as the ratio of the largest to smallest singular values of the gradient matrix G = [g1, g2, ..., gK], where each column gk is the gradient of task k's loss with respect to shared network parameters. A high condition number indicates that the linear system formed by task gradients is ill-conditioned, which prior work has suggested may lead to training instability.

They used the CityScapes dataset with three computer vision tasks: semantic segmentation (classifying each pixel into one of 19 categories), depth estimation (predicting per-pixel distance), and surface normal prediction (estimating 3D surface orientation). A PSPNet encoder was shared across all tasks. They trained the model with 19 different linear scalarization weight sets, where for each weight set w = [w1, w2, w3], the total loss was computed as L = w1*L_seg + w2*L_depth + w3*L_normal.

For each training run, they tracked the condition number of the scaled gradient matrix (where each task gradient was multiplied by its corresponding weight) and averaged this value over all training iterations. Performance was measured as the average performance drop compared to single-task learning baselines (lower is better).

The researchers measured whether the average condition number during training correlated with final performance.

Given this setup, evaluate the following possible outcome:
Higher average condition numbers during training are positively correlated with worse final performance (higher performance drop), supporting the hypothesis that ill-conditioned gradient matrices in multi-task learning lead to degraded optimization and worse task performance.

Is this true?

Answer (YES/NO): YES